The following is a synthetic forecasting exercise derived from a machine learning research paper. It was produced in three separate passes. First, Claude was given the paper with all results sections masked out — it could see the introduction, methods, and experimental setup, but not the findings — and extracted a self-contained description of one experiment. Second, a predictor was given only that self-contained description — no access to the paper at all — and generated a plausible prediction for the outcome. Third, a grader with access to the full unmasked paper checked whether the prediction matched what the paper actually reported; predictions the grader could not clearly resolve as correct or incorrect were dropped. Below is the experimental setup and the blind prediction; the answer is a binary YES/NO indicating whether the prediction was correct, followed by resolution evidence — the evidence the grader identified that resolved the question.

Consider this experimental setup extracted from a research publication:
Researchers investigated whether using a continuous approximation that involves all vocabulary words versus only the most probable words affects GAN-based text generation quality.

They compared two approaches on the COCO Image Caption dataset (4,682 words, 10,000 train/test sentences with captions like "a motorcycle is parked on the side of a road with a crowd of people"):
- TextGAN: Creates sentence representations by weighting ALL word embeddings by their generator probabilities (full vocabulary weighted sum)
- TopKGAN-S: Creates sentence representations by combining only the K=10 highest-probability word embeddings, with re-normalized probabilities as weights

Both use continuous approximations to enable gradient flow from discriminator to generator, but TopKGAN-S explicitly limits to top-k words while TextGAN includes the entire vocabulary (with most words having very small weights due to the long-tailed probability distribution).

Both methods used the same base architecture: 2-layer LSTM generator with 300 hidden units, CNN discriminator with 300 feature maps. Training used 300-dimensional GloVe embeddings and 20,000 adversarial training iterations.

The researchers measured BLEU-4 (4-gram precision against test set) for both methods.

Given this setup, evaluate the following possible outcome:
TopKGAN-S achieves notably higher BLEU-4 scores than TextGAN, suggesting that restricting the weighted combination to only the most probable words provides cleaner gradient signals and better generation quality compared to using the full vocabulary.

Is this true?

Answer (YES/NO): YES